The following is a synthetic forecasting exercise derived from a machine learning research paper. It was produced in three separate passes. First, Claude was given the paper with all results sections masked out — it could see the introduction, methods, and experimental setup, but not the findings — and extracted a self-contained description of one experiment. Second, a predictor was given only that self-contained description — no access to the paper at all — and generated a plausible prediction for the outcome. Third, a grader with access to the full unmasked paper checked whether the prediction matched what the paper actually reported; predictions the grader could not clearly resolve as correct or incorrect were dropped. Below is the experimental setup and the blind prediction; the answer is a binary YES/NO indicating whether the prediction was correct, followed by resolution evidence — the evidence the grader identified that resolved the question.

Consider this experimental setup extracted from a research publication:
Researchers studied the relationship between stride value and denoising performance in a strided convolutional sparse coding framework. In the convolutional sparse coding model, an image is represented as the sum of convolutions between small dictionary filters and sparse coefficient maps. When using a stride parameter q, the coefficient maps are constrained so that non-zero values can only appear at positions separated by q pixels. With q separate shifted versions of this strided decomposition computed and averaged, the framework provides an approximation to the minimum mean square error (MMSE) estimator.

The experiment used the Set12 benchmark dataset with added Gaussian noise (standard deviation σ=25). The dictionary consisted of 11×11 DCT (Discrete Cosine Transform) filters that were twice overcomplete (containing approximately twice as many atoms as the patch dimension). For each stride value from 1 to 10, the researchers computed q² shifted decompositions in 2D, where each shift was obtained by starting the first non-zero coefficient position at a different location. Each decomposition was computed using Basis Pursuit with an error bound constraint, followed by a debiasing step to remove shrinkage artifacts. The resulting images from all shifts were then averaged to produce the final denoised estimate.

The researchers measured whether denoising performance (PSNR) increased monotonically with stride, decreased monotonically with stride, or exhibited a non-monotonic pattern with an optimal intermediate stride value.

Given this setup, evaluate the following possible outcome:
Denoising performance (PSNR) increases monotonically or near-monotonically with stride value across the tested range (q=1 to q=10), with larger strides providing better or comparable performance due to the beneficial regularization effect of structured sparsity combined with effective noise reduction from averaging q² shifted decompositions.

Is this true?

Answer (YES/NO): YES